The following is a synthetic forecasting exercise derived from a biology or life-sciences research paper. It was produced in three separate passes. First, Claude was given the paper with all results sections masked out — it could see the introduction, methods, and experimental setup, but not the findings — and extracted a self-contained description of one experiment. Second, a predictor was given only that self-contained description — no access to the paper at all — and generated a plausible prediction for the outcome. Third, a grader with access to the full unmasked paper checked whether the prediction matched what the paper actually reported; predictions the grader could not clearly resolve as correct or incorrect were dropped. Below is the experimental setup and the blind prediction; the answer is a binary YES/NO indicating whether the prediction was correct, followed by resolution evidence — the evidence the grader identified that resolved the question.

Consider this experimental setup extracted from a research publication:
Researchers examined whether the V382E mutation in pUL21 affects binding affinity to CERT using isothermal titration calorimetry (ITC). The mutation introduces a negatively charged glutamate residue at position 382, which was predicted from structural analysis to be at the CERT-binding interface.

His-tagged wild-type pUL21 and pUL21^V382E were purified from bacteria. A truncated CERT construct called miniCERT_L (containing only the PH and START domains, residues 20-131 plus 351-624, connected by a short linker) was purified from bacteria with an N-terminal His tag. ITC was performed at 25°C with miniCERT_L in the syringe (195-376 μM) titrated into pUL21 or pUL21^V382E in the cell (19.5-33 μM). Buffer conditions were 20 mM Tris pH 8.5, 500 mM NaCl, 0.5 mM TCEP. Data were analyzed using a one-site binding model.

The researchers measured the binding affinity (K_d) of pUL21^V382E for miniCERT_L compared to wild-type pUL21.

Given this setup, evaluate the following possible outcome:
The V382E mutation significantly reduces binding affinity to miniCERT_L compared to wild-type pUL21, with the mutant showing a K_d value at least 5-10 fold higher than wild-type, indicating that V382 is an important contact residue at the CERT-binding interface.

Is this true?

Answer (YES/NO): YES